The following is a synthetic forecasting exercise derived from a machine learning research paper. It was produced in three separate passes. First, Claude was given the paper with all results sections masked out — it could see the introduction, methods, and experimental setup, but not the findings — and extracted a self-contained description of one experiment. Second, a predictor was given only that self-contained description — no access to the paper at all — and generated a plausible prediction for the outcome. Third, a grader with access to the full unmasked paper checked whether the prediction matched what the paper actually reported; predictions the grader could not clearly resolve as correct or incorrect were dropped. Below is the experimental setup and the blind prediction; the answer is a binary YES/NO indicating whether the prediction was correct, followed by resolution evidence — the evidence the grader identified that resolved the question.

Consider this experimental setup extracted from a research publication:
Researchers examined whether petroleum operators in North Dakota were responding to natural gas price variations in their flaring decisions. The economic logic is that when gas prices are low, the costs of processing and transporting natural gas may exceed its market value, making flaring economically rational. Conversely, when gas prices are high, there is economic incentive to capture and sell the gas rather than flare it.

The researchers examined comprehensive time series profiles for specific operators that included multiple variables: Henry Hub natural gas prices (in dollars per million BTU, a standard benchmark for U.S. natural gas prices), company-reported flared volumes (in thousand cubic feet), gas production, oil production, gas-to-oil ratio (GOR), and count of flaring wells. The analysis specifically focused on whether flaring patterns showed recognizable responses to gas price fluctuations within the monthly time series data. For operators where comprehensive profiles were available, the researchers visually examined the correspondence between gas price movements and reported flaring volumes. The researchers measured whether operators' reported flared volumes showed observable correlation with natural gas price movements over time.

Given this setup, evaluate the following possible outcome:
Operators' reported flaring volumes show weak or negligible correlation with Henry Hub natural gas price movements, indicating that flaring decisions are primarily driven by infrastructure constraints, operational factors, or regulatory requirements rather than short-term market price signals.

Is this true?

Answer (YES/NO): NO